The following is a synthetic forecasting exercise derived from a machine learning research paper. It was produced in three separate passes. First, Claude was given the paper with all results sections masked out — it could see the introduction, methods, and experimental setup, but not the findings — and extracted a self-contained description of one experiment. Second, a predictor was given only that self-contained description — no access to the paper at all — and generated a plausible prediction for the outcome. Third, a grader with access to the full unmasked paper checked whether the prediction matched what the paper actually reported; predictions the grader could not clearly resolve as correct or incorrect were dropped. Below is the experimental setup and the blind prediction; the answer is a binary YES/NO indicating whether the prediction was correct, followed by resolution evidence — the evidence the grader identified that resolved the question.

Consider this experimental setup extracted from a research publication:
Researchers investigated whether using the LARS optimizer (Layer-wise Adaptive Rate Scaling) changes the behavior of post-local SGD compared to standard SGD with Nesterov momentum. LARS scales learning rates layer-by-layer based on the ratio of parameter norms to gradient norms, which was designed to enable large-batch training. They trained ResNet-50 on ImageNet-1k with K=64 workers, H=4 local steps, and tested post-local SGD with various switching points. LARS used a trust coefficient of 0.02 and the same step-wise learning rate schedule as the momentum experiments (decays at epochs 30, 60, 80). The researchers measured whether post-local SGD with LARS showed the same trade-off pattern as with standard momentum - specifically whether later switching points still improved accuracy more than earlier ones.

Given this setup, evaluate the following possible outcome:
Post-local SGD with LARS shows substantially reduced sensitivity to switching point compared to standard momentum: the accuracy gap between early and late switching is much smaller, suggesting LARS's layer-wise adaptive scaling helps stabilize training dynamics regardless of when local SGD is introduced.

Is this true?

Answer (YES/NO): NO